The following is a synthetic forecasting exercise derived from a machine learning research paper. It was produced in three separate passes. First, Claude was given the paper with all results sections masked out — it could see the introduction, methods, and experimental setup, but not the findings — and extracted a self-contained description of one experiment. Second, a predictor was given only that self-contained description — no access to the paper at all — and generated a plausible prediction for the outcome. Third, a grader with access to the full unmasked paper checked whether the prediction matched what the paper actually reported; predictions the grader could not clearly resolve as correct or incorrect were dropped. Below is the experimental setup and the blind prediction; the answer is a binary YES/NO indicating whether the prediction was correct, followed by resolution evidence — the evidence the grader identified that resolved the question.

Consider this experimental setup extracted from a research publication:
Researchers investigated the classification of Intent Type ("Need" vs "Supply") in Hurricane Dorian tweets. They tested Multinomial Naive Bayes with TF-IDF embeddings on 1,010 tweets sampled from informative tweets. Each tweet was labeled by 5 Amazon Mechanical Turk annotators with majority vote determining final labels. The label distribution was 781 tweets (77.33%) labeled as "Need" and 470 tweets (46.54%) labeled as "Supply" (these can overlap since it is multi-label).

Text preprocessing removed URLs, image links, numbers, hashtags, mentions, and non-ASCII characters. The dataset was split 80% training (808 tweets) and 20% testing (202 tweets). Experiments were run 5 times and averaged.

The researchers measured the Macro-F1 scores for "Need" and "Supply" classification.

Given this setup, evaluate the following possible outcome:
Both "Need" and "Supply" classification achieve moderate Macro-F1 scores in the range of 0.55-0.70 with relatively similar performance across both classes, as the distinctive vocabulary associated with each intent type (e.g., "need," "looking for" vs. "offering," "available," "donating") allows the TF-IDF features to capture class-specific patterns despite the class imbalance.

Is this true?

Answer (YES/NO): YES